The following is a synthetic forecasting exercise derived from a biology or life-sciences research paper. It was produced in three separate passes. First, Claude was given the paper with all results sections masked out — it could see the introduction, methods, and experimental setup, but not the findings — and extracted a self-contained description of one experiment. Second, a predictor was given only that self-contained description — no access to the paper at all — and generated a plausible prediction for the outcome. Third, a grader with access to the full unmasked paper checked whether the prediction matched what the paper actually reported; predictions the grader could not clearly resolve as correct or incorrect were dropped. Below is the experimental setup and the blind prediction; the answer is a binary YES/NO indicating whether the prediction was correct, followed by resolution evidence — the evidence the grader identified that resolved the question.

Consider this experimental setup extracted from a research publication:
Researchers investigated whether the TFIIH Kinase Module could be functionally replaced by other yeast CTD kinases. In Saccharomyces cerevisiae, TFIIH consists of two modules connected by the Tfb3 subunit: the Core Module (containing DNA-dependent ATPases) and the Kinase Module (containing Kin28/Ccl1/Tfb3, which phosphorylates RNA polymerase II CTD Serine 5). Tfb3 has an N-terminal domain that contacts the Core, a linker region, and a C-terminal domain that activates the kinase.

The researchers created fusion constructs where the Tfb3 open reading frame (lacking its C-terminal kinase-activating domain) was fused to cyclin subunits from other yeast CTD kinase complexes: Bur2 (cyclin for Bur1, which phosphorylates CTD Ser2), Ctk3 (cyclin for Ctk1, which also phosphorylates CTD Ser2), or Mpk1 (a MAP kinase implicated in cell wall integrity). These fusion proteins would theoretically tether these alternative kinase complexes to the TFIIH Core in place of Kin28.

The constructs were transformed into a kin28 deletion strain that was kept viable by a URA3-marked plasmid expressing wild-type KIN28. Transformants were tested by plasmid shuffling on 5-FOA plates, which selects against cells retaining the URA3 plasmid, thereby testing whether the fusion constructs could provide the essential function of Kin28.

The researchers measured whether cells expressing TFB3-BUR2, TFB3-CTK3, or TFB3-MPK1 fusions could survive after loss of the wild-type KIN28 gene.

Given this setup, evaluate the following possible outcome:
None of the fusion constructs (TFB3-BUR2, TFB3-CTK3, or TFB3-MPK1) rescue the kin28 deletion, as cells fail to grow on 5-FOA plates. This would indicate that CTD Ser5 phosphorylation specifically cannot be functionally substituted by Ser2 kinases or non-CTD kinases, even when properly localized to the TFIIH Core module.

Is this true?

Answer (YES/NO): YES